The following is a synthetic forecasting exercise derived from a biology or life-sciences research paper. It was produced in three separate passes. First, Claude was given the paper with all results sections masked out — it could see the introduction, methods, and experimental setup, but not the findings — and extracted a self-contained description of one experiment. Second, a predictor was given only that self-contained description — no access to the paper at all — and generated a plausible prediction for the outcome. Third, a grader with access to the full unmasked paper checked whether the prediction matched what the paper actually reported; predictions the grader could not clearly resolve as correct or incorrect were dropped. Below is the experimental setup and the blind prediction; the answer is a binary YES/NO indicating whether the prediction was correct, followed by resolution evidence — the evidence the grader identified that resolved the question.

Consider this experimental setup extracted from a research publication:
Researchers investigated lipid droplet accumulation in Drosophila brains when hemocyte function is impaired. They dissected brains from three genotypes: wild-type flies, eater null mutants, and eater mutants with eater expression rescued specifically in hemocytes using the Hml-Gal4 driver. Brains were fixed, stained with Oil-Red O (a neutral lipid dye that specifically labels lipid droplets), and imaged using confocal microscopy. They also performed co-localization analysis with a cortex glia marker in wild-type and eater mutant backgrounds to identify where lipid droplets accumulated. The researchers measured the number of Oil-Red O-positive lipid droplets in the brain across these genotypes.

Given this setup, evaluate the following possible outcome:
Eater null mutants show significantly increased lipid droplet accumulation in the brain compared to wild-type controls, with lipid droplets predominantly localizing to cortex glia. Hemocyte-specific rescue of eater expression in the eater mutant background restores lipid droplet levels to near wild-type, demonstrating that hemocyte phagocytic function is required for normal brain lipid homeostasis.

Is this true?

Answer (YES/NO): YES